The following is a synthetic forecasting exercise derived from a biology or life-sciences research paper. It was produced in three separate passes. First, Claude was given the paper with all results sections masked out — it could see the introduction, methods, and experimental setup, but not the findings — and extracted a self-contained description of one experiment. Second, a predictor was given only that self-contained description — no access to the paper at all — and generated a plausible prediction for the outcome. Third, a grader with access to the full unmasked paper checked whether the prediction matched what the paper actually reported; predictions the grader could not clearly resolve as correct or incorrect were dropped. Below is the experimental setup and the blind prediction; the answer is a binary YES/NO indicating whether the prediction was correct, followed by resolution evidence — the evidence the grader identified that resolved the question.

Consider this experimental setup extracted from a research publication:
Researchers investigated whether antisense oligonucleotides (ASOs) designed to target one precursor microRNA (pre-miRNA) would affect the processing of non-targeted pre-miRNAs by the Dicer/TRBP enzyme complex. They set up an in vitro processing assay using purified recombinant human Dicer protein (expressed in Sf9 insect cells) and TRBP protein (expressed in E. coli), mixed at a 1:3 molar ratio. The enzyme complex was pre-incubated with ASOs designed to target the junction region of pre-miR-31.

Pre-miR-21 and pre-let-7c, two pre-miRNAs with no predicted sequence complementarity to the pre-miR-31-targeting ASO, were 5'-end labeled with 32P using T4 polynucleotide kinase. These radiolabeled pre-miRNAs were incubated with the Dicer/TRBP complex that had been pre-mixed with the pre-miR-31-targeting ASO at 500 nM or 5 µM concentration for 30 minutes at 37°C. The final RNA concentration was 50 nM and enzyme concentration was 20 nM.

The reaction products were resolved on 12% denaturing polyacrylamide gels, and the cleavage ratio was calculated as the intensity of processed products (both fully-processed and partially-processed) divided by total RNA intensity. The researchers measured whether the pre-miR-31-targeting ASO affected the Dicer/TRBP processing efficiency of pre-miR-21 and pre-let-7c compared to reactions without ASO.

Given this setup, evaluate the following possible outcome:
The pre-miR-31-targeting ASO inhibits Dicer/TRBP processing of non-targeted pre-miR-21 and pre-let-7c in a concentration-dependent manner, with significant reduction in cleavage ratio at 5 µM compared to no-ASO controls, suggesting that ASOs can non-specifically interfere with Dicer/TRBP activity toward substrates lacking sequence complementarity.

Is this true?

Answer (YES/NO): NO